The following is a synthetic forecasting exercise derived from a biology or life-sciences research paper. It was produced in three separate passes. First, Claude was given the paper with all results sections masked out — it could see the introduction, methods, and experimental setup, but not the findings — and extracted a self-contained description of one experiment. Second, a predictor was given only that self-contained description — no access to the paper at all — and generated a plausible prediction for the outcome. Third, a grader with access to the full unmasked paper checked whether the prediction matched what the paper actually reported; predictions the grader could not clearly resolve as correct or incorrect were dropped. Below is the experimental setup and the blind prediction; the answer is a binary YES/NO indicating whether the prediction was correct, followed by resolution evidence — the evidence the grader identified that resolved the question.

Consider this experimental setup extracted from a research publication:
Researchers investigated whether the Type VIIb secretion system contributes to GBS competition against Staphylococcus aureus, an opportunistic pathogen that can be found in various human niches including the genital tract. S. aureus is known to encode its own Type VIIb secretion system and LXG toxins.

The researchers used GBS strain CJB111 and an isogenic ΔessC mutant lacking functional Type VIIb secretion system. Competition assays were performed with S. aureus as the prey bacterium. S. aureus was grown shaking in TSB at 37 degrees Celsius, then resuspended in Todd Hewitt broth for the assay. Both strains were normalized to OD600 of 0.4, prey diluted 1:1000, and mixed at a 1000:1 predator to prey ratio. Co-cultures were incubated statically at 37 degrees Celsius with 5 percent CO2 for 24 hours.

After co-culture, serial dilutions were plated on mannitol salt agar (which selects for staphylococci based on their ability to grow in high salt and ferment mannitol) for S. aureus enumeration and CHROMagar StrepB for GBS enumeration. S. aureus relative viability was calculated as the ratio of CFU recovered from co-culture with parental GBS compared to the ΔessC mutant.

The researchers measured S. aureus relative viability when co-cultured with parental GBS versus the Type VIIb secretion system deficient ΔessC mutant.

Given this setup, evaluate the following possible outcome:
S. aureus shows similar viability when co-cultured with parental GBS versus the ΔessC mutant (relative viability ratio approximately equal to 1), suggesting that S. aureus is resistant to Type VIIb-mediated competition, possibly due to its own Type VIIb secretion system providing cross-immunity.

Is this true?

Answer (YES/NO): YES